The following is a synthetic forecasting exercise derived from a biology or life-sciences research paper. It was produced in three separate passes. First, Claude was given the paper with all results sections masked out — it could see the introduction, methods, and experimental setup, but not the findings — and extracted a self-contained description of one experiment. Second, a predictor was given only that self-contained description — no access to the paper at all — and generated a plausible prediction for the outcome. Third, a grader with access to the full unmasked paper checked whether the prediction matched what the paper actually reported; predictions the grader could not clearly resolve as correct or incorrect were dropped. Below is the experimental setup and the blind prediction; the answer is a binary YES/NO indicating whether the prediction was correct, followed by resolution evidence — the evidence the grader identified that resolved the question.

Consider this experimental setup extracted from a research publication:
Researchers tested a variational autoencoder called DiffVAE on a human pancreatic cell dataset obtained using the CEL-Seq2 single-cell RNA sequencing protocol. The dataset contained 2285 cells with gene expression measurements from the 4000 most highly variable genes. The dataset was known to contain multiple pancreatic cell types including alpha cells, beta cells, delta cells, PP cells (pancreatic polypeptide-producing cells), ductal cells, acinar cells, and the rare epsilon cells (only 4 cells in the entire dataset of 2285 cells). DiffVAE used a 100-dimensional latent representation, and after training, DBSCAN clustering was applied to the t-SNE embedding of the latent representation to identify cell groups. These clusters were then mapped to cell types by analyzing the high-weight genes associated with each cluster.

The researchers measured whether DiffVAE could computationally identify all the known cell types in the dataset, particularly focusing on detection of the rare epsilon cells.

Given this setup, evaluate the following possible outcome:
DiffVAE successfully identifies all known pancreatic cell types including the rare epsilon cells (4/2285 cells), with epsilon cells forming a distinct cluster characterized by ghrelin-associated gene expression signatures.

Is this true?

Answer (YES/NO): NO